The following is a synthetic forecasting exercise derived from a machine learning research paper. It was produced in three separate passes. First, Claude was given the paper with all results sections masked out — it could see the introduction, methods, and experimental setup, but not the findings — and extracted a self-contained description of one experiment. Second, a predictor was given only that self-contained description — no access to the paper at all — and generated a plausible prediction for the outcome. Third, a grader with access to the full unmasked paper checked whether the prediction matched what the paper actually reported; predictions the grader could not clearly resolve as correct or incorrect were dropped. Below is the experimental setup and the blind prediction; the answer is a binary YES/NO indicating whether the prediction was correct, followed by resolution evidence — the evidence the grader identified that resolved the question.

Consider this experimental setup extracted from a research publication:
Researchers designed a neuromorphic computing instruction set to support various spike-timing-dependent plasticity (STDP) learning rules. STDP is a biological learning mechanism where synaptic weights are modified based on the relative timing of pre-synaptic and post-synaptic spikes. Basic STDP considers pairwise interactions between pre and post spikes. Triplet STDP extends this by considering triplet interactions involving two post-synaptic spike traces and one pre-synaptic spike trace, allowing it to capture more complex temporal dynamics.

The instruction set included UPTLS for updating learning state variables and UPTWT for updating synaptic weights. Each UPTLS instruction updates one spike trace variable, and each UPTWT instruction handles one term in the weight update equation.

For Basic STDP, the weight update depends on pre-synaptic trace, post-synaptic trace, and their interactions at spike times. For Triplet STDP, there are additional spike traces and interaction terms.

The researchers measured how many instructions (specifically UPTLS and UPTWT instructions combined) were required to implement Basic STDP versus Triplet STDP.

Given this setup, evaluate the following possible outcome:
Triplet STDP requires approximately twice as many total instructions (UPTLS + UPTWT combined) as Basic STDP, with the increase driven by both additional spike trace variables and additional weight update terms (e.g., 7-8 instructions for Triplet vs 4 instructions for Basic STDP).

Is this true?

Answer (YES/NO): NO